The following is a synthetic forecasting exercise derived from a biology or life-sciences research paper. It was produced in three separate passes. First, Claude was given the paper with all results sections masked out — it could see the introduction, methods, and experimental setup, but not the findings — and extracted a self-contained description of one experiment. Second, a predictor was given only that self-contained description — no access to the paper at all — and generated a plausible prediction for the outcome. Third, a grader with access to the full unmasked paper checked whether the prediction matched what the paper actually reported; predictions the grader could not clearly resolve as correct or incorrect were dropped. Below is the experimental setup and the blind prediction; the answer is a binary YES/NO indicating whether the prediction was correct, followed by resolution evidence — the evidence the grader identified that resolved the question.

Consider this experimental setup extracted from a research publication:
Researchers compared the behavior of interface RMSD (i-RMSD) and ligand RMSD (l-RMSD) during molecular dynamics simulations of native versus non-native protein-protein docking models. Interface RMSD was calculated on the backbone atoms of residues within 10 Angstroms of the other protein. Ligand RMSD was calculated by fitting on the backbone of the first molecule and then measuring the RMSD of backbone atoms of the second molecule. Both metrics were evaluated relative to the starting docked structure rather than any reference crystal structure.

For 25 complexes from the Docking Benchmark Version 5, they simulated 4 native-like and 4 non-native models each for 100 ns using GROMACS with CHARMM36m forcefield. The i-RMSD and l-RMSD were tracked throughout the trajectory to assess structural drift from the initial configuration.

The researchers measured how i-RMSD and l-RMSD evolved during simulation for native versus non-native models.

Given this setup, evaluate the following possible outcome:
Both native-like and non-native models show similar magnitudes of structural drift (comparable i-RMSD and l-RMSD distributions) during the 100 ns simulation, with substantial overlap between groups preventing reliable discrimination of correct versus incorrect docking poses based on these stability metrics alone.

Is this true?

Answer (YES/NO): NO